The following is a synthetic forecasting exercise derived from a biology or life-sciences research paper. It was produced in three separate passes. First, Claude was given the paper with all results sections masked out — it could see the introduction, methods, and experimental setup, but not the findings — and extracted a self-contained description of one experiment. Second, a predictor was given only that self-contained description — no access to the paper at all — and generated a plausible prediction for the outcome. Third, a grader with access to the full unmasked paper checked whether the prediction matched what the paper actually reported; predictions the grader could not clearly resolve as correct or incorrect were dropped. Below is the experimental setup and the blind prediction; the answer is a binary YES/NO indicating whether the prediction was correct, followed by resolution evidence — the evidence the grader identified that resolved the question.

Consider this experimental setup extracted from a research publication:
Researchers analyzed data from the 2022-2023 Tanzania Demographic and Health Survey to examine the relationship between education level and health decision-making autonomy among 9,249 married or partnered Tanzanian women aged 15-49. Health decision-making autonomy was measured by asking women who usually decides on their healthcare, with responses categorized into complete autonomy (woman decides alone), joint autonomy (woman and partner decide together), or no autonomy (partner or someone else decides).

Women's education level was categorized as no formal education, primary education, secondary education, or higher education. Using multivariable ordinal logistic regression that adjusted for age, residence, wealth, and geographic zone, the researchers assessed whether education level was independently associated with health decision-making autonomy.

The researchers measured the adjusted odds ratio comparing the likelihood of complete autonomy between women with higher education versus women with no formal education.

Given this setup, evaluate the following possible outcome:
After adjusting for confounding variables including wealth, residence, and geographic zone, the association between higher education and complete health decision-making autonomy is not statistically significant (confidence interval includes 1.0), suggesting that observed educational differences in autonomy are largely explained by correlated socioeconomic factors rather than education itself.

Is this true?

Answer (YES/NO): NO